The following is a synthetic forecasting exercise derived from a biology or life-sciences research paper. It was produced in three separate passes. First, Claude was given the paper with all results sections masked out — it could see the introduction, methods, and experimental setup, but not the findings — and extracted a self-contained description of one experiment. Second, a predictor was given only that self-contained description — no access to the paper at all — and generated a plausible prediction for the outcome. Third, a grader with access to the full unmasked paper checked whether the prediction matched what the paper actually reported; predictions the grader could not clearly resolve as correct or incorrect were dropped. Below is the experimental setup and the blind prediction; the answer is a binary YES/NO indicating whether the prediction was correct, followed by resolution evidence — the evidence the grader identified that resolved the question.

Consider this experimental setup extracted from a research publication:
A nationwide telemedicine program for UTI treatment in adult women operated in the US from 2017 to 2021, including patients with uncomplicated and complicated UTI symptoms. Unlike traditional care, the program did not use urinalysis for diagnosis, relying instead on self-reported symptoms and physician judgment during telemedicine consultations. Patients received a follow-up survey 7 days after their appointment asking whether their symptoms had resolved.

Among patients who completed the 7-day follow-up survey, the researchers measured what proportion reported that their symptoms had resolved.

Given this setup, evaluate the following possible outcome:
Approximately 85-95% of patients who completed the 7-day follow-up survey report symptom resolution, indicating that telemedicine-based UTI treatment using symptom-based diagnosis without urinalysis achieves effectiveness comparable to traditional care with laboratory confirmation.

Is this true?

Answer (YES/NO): YES